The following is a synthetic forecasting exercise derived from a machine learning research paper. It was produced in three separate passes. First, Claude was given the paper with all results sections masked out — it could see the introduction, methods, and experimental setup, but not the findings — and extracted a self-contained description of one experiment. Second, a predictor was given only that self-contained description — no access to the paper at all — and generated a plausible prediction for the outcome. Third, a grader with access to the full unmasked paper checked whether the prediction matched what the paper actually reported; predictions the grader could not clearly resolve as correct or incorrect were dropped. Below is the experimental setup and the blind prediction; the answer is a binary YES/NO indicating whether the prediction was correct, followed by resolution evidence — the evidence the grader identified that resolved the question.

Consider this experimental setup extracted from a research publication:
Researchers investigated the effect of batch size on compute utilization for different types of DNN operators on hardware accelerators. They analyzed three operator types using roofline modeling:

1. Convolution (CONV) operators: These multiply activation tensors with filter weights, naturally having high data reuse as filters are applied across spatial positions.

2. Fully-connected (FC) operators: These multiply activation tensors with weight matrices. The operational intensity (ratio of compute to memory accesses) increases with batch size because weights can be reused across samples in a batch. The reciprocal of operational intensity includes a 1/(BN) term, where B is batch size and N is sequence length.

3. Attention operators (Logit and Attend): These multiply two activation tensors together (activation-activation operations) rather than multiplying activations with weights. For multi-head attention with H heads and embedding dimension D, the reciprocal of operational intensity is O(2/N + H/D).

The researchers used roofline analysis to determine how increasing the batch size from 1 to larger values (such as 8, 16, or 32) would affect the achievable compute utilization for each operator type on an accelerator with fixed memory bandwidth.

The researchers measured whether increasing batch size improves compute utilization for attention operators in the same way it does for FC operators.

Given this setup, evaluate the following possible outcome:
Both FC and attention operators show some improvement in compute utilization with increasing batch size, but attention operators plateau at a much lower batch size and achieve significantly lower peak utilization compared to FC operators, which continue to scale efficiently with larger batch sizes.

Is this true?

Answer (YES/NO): NO